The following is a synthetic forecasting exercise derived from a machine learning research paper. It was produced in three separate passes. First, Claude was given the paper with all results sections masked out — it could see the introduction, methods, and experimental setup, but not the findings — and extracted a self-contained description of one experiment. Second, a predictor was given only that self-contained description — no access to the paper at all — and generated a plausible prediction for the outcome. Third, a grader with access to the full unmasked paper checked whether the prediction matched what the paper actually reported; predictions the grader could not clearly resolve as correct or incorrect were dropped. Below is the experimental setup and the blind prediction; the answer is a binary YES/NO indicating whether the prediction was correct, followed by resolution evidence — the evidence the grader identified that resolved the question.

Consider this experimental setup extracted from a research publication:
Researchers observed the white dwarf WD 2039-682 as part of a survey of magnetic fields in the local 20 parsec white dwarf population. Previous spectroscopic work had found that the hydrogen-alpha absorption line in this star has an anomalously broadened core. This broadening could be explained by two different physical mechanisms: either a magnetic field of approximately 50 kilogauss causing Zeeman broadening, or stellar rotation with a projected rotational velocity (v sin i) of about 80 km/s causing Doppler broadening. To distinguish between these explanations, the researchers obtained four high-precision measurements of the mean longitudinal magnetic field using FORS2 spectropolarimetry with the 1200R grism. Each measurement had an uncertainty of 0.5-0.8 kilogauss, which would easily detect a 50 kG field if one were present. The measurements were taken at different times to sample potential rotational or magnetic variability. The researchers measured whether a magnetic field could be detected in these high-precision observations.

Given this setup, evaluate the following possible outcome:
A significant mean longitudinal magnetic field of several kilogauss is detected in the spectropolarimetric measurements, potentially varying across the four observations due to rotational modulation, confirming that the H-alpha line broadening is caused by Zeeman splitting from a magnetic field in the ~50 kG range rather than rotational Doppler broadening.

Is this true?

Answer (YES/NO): NO